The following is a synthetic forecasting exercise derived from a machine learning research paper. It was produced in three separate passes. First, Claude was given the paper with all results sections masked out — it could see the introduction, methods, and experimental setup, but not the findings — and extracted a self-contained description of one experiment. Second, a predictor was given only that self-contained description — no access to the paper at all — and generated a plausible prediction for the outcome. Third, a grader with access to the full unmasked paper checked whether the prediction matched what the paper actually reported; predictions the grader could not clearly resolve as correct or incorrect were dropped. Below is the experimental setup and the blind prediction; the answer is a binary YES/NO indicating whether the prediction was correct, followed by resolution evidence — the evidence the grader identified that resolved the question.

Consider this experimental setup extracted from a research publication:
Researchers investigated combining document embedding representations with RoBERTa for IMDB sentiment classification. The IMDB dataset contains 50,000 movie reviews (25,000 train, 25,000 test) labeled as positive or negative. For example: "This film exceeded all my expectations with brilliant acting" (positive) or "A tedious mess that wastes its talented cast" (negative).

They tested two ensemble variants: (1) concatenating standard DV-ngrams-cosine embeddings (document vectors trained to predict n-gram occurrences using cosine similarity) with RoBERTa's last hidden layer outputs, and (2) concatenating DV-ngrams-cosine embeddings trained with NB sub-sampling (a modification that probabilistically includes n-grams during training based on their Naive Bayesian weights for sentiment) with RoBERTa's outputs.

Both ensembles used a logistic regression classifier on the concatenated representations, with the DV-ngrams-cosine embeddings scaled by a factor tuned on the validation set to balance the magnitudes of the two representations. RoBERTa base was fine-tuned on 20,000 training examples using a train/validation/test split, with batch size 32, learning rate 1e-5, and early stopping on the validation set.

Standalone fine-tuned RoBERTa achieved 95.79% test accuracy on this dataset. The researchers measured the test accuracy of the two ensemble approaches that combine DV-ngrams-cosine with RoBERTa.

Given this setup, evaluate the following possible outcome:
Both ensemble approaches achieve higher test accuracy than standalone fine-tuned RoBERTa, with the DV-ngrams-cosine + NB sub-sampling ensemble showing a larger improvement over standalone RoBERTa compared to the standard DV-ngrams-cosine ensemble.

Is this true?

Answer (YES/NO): YES